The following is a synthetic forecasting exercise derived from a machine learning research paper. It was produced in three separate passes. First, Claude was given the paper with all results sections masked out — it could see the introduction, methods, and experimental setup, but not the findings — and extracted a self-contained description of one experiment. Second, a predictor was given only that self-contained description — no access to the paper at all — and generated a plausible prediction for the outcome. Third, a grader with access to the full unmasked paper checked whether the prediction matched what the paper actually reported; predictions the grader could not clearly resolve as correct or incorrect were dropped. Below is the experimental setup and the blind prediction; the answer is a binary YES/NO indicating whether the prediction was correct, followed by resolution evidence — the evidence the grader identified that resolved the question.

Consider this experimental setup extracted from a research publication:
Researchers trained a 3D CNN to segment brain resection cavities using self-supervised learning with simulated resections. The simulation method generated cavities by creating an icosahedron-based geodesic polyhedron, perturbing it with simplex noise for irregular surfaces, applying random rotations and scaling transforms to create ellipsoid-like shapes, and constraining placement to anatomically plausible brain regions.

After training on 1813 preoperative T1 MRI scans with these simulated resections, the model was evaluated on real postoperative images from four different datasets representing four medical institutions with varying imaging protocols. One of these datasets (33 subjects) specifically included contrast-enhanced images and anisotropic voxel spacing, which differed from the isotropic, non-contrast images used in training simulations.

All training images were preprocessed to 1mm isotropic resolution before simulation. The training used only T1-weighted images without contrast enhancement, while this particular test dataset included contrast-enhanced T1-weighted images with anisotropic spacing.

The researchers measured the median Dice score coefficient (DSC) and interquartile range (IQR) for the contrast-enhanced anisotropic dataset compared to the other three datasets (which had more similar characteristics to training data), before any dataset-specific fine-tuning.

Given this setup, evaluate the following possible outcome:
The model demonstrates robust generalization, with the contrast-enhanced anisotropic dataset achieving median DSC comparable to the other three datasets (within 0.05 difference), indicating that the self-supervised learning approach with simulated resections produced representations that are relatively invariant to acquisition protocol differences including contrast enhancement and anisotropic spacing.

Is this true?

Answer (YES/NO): NO